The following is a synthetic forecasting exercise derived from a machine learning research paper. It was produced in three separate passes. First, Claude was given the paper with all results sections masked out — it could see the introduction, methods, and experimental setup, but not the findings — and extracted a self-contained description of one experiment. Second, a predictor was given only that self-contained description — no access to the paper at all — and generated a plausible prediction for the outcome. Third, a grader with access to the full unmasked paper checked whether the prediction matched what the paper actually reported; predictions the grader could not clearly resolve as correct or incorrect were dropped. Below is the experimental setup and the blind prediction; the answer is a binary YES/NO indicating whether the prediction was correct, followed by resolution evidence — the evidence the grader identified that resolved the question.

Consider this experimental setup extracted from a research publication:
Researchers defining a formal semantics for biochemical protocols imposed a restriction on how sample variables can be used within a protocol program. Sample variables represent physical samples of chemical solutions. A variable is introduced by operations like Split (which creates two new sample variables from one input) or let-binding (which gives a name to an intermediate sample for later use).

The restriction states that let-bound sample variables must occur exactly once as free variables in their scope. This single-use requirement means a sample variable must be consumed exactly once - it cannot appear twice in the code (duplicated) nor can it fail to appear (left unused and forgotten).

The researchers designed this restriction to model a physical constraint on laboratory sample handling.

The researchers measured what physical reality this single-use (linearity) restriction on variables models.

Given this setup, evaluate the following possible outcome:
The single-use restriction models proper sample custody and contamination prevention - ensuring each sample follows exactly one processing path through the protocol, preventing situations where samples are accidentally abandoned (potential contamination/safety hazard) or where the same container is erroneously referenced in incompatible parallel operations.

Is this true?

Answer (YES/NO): NO